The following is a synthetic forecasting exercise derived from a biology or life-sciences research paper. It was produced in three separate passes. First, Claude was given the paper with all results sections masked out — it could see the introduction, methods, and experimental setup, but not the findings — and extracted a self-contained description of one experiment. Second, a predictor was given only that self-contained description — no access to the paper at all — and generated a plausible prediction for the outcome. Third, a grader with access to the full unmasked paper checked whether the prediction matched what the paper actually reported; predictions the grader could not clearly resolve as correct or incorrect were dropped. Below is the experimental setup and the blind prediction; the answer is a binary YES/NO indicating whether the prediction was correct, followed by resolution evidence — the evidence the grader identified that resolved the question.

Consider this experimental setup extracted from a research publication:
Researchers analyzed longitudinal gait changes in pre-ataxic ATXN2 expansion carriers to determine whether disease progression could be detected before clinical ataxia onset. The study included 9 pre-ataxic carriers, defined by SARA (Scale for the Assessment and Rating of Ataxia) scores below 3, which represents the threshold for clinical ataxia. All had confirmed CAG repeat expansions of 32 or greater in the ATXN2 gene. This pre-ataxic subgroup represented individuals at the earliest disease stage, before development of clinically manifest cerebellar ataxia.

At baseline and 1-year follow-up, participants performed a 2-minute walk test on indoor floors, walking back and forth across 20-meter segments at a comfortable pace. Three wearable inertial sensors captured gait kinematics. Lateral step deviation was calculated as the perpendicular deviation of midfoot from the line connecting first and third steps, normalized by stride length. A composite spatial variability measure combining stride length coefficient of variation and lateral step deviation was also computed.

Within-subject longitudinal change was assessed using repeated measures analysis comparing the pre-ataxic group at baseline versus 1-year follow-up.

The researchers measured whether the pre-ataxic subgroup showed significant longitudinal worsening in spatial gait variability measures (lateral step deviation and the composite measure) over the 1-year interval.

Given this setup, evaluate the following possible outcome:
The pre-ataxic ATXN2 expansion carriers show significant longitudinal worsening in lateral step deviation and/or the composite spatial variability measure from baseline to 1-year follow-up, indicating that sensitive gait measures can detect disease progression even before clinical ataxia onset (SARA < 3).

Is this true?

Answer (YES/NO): NO